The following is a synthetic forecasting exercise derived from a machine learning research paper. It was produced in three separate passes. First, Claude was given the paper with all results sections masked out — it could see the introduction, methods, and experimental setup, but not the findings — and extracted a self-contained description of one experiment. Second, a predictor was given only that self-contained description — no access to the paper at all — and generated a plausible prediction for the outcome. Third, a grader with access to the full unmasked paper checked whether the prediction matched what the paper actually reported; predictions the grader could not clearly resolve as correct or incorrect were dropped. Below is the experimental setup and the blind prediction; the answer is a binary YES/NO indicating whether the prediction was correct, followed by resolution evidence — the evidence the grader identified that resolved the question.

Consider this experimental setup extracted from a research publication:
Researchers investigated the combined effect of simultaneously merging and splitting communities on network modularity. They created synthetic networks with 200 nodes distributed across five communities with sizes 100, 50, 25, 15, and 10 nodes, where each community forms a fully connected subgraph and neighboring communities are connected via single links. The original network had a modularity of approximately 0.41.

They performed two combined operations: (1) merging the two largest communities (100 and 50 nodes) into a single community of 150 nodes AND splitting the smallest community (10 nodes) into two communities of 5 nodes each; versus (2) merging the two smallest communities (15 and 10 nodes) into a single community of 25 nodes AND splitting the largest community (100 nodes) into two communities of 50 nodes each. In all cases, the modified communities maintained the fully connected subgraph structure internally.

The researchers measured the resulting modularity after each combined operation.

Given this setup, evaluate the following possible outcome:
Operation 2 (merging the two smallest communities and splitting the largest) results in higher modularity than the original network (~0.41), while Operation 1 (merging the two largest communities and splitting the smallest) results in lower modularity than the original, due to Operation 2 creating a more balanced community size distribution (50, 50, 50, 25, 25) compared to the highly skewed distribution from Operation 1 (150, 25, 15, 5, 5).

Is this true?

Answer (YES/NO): YES